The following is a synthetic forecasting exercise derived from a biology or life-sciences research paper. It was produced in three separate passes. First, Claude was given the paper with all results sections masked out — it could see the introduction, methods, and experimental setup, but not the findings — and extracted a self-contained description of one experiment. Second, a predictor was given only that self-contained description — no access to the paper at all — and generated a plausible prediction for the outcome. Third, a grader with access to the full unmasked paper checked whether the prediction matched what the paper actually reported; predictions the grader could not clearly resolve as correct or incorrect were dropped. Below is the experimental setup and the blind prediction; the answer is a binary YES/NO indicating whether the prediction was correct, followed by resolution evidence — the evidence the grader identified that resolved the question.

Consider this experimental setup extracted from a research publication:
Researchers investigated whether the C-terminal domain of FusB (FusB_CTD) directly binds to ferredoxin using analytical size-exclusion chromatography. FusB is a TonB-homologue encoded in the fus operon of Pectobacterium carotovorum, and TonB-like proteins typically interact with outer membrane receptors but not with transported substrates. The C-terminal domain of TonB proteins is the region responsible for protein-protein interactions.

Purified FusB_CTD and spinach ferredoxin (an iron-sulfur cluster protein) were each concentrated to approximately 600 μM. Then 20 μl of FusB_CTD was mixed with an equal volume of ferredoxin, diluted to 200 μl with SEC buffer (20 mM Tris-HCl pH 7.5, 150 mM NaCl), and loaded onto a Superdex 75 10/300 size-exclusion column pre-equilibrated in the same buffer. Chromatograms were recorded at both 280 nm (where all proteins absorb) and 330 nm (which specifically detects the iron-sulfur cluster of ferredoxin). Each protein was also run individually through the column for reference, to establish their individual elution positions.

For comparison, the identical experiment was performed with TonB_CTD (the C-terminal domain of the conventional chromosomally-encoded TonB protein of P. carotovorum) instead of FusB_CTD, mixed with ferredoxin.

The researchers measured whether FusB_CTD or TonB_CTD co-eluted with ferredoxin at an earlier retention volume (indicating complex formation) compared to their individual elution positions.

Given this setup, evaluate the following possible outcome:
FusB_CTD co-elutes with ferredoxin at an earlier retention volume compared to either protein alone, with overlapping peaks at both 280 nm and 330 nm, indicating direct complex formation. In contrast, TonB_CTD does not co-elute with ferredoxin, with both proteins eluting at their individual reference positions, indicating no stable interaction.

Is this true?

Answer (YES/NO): YES